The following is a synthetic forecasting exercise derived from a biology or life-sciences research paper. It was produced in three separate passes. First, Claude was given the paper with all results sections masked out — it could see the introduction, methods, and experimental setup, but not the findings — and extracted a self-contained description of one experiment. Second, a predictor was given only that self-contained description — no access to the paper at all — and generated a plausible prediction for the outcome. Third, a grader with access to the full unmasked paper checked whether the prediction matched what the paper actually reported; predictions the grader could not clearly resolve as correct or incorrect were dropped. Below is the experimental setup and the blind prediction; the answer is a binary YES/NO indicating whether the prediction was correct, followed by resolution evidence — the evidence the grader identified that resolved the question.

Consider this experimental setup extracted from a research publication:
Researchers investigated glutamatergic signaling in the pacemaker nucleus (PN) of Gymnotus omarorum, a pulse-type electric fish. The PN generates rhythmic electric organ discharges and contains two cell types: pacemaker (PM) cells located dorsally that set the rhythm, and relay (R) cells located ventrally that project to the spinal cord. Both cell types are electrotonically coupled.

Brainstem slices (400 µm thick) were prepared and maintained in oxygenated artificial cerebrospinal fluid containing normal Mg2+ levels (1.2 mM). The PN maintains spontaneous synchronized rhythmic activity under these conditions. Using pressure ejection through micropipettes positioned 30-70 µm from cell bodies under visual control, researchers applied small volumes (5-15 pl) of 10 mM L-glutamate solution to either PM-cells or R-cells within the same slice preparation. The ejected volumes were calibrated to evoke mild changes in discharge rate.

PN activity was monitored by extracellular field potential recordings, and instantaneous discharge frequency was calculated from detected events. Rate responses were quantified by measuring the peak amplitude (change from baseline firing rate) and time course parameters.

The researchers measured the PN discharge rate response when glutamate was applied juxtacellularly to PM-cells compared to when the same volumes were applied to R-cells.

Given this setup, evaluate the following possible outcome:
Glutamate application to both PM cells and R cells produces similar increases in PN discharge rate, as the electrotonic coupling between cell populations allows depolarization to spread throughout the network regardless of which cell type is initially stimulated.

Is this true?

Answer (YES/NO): NO